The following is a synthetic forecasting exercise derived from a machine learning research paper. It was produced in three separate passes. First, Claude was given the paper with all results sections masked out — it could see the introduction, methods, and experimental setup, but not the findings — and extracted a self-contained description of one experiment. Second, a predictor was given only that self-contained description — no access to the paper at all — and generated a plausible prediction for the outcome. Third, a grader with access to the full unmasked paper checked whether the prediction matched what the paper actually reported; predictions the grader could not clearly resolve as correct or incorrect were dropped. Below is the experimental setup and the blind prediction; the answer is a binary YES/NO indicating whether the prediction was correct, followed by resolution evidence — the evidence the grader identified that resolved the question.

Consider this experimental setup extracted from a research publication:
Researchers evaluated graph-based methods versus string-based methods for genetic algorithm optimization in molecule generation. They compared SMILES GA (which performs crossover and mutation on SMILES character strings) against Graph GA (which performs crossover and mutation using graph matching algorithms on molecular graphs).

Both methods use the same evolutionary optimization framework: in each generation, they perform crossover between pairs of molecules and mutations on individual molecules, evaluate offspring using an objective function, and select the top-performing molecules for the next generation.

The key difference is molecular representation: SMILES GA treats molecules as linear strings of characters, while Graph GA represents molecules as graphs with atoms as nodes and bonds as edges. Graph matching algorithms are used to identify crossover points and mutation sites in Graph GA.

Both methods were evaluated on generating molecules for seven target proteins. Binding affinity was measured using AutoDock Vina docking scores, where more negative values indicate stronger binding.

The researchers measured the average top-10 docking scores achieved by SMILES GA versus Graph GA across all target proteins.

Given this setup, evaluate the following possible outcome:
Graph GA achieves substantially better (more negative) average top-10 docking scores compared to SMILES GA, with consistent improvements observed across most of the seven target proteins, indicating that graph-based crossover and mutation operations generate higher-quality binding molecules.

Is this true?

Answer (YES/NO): NO